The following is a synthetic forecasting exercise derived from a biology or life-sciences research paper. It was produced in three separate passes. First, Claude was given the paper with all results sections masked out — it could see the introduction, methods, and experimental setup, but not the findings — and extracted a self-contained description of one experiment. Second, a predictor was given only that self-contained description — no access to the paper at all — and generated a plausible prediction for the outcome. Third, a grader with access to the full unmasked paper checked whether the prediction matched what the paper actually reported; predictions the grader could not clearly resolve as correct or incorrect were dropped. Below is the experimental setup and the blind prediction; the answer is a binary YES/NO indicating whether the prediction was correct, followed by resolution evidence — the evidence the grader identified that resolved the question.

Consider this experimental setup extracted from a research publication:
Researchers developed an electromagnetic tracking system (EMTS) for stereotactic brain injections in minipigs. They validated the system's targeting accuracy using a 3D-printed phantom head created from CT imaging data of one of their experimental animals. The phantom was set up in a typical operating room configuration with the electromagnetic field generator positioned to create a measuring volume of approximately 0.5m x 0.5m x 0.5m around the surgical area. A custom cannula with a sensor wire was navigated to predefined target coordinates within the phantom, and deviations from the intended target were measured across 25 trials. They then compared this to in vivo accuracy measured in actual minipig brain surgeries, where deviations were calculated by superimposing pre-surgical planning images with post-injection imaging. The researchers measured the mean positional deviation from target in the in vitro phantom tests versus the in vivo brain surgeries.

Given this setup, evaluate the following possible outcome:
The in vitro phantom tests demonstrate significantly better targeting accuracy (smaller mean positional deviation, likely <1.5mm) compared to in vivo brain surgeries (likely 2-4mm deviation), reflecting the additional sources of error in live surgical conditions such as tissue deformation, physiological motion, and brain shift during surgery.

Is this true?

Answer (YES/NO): NO